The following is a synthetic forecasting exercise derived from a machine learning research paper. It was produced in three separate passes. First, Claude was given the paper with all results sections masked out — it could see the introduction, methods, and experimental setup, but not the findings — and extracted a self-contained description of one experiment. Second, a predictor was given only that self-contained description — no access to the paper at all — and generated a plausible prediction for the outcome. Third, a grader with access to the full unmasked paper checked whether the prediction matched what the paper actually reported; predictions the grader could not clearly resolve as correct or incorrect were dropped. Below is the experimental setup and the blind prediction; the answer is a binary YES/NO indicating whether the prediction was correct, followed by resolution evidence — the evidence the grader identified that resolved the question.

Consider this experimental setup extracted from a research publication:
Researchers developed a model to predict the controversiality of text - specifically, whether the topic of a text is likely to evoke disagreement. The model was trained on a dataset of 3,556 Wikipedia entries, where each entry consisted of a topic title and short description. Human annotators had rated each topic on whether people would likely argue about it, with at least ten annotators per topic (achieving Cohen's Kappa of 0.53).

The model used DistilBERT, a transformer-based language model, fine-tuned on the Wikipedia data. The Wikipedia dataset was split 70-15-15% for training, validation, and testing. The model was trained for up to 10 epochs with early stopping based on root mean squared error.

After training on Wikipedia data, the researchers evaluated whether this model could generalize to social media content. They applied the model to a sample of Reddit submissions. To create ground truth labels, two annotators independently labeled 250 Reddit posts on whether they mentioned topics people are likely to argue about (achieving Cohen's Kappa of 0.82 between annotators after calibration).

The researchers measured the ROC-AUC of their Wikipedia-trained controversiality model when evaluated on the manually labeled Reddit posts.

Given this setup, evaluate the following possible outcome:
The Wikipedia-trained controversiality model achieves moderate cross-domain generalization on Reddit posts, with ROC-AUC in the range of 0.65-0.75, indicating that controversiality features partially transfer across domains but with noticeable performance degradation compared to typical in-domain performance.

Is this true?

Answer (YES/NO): NO